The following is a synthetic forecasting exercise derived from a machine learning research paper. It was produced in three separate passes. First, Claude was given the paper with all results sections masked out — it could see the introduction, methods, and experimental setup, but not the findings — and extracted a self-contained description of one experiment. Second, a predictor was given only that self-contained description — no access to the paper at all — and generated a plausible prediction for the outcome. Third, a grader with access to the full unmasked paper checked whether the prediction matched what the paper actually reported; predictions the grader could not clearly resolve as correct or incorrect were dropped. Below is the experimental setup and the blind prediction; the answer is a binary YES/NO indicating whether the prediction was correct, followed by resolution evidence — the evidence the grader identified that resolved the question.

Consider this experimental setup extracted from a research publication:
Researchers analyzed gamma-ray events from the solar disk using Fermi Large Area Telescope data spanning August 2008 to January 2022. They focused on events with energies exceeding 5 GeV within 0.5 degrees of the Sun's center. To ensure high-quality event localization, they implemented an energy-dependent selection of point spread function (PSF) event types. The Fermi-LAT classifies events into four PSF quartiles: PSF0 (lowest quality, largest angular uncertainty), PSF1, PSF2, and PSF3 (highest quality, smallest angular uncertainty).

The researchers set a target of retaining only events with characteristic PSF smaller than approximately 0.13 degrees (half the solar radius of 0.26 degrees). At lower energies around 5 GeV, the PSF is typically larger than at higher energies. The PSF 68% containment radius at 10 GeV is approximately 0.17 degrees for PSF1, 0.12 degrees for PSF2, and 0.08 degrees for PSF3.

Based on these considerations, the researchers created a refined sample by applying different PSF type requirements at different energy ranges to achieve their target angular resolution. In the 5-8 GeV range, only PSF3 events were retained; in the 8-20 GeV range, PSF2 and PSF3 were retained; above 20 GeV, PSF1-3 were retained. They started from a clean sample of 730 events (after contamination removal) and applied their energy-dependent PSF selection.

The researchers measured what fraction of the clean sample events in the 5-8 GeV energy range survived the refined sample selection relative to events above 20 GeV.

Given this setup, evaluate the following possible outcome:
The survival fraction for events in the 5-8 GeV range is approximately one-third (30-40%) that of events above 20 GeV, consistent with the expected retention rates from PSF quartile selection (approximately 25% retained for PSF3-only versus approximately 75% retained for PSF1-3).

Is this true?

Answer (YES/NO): YES